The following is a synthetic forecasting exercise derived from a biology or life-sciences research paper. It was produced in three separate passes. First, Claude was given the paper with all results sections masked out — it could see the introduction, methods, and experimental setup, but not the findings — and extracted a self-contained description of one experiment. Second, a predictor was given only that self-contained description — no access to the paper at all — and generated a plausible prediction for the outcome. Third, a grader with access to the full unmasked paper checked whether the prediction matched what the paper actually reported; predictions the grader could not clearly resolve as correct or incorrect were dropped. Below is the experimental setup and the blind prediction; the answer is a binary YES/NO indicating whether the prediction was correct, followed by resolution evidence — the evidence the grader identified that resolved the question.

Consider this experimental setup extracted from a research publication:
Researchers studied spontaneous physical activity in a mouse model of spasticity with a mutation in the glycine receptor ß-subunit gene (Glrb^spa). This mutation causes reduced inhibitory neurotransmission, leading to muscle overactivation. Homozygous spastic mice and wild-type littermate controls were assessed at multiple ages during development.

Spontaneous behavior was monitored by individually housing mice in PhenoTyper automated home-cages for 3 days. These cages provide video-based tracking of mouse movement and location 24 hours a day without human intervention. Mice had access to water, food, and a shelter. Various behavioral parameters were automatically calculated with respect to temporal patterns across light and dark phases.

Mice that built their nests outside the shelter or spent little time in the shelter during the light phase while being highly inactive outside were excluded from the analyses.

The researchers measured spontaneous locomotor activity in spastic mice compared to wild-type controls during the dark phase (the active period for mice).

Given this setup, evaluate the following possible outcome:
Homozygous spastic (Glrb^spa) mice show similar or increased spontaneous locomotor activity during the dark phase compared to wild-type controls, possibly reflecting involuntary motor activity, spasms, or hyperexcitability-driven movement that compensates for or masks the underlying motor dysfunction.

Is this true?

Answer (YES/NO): NO